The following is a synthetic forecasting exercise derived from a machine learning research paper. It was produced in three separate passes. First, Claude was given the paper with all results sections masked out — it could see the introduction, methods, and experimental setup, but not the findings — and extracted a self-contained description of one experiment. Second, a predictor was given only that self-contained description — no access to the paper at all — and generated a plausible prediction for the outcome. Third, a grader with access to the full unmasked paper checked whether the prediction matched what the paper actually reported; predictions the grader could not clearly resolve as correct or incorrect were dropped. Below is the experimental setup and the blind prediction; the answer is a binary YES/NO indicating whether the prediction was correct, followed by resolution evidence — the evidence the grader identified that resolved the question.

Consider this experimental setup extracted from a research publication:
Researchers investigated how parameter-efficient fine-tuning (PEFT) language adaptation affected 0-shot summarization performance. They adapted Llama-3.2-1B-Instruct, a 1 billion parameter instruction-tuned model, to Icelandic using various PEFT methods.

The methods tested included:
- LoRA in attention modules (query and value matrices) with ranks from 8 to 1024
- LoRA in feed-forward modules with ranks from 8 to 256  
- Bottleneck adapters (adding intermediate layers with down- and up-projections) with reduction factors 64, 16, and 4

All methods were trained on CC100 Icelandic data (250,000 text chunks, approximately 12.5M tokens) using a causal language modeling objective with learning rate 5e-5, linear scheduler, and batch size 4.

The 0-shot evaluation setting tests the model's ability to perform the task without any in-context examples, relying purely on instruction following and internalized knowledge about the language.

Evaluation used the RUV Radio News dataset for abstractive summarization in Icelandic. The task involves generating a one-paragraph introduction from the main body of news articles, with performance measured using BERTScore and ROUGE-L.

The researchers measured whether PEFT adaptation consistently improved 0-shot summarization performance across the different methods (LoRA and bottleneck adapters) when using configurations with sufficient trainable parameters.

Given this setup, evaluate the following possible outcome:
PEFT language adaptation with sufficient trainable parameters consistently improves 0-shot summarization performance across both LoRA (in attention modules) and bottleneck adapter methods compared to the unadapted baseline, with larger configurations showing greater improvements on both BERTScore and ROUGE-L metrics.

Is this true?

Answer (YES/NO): YES